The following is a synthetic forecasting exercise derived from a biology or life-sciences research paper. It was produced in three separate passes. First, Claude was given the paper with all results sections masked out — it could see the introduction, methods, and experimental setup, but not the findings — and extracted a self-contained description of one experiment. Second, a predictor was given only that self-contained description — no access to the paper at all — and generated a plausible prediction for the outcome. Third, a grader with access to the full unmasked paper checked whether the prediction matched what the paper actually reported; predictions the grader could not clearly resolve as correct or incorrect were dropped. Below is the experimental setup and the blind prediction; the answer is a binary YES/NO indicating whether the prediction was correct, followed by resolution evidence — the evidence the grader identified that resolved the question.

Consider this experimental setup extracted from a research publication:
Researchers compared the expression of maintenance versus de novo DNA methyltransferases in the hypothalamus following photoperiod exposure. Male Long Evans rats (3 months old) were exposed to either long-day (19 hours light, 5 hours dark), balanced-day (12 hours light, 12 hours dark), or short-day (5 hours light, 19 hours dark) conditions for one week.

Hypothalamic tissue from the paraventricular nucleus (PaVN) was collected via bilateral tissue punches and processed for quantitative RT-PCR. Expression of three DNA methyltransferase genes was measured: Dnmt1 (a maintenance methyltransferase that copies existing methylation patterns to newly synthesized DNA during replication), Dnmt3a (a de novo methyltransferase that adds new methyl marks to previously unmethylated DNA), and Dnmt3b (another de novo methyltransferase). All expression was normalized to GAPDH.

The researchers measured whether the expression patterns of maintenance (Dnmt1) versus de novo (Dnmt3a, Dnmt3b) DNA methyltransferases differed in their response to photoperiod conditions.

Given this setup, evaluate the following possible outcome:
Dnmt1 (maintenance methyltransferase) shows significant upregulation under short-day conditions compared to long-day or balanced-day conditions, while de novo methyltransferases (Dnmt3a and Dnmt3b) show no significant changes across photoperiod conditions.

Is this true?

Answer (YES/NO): NO